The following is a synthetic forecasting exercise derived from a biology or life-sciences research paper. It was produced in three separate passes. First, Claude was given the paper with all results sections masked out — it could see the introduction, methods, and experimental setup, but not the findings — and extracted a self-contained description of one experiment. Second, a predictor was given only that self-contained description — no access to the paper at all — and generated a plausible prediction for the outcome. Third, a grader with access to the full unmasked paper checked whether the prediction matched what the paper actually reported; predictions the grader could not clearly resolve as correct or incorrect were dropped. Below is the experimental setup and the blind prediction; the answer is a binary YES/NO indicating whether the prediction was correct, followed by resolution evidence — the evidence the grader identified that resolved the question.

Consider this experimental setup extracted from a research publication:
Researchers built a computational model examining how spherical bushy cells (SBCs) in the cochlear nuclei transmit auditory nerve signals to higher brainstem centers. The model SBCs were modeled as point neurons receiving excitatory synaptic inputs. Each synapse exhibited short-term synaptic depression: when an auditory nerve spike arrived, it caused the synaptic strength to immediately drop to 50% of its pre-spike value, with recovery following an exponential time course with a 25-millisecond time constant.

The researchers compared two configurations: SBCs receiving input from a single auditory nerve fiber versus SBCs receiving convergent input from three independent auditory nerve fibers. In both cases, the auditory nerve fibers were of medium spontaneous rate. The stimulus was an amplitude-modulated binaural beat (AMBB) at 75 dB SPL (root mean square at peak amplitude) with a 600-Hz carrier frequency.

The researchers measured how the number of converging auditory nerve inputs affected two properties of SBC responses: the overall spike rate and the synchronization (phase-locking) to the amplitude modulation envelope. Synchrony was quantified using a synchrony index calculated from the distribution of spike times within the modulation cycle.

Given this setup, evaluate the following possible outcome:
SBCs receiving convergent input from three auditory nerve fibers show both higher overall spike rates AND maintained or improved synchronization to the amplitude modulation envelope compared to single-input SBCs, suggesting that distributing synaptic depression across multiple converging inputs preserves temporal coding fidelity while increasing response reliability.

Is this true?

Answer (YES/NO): NO